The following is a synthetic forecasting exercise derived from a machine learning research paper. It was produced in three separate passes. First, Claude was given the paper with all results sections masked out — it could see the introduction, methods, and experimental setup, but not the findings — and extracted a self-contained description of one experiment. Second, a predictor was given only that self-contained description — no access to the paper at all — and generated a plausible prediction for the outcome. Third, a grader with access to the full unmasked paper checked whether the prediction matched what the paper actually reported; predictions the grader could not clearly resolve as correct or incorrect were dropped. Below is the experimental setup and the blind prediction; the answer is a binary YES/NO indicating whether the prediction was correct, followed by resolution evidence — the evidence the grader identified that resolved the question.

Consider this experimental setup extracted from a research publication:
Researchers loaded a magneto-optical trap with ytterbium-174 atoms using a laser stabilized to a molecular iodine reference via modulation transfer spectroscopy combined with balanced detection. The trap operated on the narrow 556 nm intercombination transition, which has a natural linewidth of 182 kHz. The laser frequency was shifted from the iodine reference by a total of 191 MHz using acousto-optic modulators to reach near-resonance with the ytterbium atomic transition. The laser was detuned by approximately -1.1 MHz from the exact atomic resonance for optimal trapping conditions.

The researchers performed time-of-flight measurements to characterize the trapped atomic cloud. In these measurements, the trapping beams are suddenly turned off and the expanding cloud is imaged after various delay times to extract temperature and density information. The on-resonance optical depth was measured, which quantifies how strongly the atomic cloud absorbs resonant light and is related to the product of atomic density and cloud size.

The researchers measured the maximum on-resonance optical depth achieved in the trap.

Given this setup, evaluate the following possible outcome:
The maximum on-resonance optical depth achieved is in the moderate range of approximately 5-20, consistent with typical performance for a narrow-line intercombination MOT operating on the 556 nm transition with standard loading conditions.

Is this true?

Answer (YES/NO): NO